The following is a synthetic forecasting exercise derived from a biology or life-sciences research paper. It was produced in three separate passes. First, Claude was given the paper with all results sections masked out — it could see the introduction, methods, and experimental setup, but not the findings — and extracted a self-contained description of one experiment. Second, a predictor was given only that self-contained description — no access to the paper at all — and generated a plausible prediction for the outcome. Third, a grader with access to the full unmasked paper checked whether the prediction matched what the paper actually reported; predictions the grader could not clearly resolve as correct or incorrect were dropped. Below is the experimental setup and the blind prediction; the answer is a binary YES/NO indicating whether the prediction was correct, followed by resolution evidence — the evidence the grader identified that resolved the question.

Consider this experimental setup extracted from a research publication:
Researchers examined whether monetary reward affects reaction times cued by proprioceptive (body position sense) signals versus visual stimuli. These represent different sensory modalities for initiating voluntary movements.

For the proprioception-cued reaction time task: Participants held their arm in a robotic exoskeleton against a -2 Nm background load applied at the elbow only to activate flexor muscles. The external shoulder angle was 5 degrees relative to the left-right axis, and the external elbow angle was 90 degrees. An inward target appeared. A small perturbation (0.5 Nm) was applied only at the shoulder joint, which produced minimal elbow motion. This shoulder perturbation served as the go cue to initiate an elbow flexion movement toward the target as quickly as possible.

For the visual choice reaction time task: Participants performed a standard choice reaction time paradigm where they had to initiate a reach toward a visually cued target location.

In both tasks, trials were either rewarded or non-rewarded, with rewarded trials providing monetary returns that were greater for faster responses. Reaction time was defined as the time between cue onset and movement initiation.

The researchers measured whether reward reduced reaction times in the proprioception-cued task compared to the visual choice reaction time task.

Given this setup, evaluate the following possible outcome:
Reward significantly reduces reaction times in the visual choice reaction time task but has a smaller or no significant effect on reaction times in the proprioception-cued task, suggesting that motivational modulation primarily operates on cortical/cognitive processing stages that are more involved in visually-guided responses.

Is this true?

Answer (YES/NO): NO